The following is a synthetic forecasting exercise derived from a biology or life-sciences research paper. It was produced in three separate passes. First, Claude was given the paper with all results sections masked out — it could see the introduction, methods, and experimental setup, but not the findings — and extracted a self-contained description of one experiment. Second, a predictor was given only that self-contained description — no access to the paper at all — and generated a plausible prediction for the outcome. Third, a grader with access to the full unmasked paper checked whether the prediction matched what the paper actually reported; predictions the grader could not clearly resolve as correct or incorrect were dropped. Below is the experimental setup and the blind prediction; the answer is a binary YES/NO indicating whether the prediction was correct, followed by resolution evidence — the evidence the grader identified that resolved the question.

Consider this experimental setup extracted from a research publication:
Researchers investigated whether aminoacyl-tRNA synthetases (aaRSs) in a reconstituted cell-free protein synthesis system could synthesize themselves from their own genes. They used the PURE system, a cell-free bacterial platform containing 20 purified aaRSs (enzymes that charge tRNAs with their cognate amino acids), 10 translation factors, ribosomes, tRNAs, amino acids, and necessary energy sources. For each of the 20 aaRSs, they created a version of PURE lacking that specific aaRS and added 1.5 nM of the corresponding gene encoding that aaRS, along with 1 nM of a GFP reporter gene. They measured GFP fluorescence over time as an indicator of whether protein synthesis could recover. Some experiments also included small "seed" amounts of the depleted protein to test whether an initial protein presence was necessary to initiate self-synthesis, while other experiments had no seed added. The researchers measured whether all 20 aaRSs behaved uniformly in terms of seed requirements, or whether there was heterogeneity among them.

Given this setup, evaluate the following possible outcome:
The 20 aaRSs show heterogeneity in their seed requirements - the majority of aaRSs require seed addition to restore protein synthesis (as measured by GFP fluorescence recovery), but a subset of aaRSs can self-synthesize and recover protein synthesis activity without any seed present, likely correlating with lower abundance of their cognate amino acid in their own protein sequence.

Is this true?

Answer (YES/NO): NO